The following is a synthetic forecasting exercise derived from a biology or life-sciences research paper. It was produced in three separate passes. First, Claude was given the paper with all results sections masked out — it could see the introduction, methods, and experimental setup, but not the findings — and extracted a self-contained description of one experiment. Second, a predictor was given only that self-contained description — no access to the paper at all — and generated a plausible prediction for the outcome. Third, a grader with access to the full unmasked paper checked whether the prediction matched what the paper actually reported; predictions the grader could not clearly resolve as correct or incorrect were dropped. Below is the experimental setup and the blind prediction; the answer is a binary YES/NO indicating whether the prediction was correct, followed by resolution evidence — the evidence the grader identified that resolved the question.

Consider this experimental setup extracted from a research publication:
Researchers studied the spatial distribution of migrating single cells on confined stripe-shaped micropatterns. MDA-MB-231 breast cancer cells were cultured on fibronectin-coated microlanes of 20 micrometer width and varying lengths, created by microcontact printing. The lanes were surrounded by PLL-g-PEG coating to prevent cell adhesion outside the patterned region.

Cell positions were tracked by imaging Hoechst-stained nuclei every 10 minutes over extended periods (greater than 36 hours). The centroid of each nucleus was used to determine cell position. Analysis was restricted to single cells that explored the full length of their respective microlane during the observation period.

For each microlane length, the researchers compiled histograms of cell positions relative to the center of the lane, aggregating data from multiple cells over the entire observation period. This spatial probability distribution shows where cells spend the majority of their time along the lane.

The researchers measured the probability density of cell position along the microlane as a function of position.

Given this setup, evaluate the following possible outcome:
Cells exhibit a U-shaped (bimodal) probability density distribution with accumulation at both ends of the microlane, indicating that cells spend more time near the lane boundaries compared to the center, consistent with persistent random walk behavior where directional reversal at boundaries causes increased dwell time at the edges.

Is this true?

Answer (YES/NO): NO